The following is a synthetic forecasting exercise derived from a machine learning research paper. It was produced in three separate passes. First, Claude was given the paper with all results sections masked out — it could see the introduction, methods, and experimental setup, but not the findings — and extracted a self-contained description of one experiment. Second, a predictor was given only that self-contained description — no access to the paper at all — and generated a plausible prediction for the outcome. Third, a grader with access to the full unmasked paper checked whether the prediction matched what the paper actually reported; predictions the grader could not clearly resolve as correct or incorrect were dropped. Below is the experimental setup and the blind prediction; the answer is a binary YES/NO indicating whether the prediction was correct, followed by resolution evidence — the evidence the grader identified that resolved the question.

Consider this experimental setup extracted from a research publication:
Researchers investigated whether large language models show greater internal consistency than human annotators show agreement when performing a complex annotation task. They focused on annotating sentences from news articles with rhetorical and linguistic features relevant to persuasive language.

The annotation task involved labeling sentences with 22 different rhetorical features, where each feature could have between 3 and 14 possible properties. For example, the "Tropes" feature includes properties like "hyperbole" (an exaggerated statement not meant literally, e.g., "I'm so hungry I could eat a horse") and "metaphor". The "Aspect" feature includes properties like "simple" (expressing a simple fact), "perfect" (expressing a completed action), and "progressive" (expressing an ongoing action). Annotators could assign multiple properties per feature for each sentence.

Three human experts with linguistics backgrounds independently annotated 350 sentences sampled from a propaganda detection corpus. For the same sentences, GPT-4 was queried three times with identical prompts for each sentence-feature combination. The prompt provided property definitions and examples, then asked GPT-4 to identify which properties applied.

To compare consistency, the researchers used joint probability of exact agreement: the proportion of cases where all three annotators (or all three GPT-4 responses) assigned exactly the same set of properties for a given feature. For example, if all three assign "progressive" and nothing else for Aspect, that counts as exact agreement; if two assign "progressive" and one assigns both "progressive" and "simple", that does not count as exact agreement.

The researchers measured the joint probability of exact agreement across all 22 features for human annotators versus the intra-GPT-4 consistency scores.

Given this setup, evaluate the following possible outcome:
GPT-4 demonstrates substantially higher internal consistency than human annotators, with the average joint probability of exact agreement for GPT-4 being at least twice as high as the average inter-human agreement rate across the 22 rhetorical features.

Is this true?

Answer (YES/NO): YES